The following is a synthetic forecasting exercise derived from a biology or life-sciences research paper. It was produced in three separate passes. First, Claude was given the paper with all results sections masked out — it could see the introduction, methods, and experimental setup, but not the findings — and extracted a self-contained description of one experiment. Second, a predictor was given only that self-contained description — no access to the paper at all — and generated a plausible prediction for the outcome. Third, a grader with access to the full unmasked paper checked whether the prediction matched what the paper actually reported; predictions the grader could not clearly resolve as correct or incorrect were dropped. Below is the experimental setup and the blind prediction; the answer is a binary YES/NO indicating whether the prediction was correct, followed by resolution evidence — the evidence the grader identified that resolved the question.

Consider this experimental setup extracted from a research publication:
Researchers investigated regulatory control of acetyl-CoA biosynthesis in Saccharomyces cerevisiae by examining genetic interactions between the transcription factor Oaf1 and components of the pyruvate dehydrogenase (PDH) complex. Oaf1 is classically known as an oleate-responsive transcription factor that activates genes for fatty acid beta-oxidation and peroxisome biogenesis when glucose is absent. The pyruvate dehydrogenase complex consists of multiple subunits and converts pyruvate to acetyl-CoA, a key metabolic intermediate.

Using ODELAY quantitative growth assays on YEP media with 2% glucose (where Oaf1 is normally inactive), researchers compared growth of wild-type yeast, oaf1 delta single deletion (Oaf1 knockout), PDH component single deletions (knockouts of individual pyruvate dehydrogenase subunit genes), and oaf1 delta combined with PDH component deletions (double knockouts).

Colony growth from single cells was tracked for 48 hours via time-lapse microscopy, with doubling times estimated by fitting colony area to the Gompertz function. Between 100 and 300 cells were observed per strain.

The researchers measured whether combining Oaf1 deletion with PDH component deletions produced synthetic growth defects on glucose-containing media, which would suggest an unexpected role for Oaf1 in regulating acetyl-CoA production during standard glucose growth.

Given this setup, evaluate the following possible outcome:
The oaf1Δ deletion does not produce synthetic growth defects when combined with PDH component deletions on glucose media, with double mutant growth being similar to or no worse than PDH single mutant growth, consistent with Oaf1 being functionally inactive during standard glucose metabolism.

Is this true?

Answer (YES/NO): NO